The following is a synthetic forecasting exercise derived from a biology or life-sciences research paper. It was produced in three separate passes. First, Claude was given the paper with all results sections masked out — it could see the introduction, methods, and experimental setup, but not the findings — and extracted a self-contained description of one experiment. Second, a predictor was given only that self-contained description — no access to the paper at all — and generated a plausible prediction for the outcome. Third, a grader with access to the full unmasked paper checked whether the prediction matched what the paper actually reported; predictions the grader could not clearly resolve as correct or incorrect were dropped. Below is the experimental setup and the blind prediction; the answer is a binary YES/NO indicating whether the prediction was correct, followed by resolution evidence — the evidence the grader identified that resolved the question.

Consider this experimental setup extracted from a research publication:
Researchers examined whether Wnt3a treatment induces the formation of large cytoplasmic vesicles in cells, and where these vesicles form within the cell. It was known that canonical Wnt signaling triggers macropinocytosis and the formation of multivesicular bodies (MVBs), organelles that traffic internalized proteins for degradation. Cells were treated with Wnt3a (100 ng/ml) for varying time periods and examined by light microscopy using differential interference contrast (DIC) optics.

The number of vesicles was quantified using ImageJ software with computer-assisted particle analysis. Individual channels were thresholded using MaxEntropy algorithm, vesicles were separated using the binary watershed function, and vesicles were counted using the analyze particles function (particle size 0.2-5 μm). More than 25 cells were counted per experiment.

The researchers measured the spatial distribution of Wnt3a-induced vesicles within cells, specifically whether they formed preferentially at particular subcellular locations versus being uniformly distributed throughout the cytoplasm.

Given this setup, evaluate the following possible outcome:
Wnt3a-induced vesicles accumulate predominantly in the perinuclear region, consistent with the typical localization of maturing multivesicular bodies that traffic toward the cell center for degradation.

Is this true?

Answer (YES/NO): NO